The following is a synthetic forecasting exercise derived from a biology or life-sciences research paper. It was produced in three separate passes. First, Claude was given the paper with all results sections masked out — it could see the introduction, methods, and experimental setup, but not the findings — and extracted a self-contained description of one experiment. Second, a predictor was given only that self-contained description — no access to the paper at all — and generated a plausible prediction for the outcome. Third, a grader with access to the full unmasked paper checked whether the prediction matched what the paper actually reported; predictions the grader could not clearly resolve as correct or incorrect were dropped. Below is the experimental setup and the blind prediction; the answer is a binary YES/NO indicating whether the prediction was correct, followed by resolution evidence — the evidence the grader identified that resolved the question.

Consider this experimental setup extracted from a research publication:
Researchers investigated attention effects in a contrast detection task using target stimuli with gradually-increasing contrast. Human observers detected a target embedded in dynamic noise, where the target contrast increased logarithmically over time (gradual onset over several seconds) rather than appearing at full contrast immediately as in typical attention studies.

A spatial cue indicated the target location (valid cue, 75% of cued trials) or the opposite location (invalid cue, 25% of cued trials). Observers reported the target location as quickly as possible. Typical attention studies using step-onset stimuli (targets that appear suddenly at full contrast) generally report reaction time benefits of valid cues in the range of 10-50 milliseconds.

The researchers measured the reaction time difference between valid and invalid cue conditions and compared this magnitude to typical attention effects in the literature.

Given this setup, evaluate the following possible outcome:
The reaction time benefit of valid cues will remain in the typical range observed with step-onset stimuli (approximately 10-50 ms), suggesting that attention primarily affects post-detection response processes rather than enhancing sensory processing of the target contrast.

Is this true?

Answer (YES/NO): NO